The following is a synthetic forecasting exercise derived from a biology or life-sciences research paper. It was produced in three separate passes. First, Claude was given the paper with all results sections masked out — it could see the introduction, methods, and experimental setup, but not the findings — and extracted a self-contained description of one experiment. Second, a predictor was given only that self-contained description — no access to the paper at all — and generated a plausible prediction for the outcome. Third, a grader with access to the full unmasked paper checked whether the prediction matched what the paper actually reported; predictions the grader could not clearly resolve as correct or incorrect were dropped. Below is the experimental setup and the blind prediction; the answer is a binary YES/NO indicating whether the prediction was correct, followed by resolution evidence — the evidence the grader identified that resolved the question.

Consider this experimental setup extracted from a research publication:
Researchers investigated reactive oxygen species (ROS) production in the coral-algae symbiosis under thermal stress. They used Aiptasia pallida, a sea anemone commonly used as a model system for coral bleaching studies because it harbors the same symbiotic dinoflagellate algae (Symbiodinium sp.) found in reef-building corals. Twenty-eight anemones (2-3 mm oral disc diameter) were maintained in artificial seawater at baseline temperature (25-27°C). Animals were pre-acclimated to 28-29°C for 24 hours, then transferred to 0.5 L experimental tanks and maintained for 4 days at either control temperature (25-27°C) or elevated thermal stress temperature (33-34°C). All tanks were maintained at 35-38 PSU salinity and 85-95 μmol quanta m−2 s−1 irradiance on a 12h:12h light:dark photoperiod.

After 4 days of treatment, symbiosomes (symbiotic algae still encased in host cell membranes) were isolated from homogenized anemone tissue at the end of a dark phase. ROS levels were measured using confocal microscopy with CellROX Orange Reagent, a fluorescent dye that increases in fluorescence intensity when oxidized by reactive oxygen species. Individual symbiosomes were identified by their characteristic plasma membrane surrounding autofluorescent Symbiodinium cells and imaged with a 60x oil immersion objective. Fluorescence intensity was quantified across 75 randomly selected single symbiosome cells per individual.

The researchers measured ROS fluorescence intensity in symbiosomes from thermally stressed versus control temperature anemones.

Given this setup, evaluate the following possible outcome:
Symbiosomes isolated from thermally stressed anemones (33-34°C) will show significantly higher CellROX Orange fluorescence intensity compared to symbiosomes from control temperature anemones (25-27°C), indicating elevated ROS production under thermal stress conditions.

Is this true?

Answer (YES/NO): YES